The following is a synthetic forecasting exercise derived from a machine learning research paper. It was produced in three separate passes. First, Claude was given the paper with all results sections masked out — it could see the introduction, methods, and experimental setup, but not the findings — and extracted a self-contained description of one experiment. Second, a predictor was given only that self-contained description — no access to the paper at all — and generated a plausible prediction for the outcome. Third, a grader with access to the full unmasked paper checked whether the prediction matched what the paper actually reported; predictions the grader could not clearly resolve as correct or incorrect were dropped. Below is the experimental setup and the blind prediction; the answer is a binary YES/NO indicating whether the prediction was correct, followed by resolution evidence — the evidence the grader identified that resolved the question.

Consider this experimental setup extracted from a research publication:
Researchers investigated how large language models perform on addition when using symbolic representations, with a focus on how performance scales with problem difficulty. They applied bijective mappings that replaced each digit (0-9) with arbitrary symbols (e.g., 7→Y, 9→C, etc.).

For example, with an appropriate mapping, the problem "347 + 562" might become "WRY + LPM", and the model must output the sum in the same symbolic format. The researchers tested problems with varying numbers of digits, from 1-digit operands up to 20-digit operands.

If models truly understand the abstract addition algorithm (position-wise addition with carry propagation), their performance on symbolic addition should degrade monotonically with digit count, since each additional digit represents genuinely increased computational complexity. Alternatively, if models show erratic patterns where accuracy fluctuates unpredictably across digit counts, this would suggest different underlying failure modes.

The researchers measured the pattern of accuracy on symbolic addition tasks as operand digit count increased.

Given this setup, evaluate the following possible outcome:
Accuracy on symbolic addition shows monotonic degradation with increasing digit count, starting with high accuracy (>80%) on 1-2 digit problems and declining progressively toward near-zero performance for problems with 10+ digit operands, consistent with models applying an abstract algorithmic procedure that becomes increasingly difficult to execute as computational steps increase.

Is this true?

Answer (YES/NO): NO